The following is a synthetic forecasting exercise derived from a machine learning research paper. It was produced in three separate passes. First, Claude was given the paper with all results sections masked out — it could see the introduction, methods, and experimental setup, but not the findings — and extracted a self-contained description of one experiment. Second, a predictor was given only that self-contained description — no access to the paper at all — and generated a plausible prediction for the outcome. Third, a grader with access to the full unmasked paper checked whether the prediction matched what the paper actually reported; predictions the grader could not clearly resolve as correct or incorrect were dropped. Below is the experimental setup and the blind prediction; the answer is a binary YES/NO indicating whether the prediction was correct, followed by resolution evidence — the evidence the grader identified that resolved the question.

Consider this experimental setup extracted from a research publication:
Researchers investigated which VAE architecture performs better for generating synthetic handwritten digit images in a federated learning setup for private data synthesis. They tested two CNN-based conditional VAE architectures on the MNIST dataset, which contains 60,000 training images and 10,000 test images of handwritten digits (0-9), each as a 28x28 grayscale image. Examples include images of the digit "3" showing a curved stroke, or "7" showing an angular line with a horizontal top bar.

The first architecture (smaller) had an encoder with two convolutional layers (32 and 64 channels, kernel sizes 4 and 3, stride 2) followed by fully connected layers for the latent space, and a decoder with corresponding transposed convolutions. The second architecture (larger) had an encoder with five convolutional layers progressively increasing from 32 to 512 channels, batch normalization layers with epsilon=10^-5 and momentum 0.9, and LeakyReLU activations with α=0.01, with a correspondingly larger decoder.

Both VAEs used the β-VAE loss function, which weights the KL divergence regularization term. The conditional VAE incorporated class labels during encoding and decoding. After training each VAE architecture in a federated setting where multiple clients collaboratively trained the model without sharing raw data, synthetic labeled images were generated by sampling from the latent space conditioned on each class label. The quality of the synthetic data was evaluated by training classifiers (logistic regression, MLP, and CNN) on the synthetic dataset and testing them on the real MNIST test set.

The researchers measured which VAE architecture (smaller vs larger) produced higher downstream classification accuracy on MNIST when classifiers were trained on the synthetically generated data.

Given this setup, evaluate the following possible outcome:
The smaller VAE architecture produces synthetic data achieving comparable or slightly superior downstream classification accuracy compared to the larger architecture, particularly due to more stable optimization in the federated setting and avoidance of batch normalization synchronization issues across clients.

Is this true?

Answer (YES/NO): NO